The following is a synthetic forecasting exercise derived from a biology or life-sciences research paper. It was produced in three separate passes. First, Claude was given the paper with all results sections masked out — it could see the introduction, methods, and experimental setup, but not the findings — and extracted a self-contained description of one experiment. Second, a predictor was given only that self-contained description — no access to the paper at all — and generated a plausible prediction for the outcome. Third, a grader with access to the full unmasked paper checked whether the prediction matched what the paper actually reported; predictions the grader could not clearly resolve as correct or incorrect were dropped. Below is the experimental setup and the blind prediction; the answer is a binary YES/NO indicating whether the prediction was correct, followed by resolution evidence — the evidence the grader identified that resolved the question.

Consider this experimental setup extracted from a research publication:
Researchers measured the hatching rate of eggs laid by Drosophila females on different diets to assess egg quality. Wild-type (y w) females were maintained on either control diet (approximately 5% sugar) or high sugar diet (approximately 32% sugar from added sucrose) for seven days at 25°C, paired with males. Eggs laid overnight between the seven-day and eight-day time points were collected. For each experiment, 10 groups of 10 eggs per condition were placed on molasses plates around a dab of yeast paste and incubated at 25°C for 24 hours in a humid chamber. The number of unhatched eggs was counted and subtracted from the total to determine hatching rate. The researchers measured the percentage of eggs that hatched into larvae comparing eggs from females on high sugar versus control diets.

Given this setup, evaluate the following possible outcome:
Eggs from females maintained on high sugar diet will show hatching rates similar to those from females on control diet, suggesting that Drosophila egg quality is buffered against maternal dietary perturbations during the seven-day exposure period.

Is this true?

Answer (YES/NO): NO